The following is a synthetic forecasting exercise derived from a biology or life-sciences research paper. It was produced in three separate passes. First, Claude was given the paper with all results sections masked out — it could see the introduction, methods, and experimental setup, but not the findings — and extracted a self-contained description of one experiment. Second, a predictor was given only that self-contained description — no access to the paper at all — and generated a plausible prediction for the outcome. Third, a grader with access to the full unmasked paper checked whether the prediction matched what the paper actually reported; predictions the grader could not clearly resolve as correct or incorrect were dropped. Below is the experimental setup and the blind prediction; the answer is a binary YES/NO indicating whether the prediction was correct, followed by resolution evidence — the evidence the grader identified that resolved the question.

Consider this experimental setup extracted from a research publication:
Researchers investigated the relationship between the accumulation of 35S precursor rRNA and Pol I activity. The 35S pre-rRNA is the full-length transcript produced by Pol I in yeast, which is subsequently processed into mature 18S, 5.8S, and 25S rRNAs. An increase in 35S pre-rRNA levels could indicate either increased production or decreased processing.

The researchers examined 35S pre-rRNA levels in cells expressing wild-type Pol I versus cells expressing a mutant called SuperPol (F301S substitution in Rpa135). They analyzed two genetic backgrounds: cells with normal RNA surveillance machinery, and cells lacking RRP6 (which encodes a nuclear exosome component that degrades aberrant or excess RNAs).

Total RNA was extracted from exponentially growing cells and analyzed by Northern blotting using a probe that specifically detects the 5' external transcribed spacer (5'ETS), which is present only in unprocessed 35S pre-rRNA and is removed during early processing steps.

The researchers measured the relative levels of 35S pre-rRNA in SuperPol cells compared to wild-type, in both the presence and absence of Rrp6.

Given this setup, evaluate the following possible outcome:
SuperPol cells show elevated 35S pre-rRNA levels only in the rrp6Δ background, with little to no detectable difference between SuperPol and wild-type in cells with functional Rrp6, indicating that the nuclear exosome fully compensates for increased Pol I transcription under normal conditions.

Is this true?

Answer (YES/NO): YES